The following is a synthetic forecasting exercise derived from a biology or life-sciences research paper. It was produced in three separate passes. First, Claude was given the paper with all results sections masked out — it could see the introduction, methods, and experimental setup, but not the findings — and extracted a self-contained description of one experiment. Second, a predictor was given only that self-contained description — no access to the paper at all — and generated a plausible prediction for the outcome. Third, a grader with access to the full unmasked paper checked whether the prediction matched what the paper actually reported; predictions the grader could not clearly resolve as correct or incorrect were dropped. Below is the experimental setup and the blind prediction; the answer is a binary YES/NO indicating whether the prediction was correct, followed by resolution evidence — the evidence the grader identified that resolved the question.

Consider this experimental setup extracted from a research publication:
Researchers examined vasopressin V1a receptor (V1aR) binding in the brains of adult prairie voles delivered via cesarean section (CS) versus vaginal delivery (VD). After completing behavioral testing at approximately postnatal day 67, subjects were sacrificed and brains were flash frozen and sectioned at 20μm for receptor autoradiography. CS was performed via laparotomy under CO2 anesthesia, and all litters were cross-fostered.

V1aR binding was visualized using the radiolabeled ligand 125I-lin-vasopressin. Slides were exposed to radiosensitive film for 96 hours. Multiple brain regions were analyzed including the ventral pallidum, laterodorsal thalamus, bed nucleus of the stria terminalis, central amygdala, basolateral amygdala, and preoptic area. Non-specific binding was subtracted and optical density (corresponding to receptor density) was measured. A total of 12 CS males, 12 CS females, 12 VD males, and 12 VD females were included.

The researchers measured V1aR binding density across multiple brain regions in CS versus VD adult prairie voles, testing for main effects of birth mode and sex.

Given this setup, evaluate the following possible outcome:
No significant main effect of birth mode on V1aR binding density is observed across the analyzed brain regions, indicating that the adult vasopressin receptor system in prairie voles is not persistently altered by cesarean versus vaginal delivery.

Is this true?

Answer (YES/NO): YES